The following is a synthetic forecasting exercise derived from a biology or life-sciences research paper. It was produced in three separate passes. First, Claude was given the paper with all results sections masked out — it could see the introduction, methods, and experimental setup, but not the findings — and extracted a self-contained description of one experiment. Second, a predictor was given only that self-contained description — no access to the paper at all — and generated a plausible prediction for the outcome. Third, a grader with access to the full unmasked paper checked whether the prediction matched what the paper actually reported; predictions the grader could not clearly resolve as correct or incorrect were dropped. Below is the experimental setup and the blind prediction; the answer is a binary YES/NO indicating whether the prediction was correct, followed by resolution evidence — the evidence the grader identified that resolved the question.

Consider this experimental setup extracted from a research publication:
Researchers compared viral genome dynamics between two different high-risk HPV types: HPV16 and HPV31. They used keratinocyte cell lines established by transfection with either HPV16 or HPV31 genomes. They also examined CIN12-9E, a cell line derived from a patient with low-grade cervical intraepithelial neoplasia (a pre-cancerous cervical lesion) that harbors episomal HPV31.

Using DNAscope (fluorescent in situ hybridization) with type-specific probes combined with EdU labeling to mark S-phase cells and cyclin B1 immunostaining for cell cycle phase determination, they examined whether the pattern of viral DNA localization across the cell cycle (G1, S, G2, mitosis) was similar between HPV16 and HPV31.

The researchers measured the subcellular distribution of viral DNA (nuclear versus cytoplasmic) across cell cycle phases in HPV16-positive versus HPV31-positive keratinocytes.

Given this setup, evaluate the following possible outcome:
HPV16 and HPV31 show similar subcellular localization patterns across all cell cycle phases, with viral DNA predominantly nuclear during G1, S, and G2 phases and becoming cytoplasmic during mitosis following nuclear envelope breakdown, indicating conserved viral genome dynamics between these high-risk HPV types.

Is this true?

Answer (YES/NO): YES